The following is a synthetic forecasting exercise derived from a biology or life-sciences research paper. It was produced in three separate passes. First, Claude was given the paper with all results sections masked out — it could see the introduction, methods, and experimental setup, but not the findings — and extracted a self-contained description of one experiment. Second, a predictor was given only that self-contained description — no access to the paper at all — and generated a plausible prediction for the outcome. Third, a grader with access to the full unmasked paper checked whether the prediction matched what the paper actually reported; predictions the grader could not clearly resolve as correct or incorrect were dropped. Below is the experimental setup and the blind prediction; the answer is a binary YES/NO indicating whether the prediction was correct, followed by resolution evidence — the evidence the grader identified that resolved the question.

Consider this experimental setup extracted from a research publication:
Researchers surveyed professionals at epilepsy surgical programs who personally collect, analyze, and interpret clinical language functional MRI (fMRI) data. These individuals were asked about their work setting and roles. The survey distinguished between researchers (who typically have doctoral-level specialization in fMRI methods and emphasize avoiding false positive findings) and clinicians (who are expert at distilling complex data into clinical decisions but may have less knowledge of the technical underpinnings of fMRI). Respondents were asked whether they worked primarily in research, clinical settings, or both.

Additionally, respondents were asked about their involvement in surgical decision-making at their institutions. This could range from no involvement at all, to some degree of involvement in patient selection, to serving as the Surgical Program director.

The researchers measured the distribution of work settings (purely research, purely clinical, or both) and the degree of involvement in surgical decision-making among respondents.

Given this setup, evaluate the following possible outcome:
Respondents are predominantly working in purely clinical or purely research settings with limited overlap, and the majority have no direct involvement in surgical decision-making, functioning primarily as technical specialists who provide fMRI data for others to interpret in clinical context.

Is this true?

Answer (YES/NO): NO